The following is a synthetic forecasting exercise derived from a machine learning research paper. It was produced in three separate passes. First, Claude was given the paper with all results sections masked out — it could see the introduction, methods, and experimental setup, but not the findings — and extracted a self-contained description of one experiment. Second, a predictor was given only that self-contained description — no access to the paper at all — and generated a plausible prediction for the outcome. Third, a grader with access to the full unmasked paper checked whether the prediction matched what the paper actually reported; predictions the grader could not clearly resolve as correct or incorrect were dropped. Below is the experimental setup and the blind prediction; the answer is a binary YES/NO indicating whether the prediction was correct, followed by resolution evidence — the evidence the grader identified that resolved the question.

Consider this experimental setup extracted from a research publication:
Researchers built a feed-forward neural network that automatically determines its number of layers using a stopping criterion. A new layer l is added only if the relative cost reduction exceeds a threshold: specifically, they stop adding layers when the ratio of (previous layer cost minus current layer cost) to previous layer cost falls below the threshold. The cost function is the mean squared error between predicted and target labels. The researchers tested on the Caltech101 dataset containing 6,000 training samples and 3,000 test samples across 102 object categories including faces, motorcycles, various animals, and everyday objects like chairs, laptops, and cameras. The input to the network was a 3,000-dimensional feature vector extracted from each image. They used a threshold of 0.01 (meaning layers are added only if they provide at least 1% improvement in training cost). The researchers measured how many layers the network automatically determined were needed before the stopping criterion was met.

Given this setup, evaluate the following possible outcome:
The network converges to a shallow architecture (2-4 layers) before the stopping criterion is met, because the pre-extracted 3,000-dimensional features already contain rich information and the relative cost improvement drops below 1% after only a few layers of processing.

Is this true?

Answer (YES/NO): NO